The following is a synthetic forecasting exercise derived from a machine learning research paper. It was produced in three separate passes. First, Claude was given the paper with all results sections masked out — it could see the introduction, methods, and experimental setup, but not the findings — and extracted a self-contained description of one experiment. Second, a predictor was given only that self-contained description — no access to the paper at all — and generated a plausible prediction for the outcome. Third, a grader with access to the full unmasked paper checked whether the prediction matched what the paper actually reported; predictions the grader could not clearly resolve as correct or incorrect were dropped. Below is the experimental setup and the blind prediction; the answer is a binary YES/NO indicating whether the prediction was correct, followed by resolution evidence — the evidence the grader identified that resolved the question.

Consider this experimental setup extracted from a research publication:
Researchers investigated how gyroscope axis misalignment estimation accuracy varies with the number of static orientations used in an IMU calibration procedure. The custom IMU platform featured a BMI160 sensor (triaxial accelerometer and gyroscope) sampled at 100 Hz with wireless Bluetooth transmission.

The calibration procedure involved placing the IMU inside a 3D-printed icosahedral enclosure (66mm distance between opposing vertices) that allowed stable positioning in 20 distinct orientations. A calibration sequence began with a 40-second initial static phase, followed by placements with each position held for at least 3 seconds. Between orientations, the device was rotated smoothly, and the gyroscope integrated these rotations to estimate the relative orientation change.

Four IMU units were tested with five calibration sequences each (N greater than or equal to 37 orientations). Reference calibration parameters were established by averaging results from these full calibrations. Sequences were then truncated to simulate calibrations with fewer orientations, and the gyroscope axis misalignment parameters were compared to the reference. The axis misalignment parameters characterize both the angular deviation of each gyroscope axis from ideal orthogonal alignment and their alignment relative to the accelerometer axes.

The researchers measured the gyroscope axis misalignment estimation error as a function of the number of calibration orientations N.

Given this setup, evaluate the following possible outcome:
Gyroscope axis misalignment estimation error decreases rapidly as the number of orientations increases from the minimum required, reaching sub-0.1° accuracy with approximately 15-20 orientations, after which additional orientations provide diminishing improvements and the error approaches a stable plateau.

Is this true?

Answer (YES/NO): NO